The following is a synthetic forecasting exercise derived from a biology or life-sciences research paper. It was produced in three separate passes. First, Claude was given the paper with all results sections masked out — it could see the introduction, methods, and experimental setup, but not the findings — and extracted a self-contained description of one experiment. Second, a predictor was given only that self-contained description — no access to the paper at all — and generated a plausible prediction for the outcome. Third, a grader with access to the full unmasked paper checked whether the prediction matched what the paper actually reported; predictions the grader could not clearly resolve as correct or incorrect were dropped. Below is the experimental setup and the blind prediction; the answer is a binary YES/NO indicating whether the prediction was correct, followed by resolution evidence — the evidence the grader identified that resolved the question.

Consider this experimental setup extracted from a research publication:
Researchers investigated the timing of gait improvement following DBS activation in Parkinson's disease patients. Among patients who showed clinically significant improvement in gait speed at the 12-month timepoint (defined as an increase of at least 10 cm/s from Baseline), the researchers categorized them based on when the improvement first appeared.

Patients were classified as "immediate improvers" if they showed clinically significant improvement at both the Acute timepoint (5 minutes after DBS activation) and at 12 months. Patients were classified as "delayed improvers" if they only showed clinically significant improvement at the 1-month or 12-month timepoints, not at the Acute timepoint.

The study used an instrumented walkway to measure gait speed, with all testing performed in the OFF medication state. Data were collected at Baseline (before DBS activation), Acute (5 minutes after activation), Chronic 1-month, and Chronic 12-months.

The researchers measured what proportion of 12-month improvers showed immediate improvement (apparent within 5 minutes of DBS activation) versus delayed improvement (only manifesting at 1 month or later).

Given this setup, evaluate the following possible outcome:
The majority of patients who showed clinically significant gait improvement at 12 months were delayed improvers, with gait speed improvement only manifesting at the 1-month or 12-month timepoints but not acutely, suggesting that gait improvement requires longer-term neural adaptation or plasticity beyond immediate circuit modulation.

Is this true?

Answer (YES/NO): NO